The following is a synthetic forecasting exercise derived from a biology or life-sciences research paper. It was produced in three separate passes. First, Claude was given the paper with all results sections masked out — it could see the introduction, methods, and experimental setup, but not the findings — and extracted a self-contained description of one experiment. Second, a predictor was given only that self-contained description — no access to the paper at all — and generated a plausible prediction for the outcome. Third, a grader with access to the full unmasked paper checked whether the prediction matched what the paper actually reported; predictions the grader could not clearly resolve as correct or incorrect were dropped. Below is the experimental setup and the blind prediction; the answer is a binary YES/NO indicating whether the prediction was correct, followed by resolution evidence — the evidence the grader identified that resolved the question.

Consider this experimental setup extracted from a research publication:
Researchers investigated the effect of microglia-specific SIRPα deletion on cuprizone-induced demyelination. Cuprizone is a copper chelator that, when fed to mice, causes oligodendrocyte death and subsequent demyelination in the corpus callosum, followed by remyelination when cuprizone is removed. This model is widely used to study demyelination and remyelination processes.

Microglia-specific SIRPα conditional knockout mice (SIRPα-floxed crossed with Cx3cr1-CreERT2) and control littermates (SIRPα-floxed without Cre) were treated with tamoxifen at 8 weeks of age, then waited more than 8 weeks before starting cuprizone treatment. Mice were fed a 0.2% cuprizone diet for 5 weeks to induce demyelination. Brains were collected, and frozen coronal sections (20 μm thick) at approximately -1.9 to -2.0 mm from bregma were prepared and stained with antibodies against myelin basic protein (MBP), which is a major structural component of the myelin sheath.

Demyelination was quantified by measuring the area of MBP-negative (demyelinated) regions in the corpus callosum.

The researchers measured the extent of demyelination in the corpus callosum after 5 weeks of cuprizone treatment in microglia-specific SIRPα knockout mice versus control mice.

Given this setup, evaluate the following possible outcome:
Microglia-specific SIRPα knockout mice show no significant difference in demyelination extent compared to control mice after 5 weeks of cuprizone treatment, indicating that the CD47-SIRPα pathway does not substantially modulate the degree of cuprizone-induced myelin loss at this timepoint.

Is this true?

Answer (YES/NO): NO